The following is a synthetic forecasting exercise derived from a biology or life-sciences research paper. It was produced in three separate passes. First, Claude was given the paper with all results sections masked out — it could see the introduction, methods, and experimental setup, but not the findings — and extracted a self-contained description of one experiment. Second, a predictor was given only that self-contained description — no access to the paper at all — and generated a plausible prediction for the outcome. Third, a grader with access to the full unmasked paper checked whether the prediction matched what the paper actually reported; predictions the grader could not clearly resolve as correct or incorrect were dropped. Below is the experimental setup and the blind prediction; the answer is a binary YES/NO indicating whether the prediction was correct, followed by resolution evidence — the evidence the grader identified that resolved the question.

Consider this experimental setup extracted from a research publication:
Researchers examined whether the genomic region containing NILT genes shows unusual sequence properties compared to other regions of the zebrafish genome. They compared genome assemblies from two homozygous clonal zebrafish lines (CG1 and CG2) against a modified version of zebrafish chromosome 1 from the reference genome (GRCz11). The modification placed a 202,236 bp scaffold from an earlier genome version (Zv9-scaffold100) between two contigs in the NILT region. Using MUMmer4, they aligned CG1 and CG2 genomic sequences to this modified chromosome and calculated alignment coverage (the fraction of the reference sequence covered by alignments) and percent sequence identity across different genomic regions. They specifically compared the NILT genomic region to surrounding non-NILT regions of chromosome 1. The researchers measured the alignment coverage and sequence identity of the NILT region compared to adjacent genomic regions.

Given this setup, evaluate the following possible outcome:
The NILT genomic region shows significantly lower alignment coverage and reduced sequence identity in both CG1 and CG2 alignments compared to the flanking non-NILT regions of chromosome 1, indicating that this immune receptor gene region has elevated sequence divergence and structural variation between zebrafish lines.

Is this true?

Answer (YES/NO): NO